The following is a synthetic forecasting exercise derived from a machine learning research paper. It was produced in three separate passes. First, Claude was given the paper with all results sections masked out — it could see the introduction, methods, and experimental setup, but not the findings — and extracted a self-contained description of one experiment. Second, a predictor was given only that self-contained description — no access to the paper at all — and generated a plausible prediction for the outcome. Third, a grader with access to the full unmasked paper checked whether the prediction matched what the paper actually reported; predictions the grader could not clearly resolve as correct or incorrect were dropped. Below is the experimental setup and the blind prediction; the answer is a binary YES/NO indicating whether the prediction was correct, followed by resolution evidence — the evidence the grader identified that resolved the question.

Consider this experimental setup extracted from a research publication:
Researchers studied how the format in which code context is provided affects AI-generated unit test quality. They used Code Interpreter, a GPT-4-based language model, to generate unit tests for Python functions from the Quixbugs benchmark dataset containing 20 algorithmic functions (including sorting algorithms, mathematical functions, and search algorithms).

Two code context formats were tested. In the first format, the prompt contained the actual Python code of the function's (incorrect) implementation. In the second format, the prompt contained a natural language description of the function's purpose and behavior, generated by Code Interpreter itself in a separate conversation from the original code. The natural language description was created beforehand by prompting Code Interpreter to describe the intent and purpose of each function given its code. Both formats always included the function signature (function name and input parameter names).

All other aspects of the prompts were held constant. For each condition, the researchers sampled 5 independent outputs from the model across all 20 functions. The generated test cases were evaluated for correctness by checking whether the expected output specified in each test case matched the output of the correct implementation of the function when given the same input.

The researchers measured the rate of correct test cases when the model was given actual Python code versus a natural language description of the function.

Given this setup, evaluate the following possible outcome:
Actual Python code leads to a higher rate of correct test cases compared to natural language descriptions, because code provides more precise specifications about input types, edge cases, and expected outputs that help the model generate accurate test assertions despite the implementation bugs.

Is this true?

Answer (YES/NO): NO